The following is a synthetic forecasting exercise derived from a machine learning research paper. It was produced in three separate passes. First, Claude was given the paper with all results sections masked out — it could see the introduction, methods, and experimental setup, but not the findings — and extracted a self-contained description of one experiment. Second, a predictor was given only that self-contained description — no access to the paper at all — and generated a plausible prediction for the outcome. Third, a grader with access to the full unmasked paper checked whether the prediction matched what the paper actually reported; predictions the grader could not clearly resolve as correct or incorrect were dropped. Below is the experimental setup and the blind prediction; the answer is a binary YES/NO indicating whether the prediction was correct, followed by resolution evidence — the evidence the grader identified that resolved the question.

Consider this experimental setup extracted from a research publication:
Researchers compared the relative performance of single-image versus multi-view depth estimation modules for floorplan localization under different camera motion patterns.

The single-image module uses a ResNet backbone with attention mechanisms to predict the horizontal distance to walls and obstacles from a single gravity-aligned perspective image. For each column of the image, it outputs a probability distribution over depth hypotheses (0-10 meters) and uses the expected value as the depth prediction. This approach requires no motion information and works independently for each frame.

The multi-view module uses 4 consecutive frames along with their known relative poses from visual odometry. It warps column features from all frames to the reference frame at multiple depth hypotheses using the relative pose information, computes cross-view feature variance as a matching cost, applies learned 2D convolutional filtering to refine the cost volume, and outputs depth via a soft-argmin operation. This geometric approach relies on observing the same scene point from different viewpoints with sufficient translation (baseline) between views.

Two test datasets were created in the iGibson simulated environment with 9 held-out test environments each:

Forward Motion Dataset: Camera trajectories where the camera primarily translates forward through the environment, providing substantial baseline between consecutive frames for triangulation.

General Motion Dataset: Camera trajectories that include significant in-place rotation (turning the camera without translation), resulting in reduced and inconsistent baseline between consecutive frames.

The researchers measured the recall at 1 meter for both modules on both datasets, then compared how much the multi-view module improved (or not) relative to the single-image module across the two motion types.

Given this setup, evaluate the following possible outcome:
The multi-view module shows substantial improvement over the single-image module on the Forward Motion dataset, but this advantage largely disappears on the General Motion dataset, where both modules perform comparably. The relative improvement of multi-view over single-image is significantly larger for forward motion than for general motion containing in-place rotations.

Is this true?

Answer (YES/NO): NO